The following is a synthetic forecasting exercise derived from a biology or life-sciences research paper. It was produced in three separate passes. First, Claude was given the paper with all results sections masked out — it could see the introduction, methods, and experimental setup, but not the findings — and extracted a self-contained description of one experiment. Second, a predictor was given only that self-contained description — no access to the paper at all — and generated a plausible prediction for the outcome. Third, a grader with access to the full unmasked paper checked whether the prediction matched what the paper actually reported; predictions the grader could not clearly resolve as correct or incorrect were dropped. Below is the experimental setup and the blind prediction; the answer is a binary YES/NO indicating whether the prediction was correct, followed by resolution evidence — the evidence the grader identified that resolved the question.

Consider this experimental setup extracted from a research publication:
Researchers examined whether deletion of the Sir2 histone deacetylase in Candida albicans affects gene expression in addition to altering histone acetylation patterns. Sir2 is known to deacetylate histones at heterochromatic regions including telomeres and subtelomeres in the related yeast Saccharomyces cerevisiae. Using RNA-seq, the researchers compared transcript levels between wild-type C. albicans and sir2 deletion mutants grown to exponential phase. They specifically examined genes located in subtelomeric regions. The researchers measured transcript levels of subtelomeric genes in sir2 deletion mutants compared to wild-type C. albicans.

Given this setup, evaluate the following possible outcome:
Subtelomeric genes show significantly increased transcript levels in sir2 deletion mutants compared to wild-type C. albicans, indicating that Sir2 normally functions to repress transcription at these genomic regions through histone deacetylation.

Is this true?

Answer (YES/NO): YES